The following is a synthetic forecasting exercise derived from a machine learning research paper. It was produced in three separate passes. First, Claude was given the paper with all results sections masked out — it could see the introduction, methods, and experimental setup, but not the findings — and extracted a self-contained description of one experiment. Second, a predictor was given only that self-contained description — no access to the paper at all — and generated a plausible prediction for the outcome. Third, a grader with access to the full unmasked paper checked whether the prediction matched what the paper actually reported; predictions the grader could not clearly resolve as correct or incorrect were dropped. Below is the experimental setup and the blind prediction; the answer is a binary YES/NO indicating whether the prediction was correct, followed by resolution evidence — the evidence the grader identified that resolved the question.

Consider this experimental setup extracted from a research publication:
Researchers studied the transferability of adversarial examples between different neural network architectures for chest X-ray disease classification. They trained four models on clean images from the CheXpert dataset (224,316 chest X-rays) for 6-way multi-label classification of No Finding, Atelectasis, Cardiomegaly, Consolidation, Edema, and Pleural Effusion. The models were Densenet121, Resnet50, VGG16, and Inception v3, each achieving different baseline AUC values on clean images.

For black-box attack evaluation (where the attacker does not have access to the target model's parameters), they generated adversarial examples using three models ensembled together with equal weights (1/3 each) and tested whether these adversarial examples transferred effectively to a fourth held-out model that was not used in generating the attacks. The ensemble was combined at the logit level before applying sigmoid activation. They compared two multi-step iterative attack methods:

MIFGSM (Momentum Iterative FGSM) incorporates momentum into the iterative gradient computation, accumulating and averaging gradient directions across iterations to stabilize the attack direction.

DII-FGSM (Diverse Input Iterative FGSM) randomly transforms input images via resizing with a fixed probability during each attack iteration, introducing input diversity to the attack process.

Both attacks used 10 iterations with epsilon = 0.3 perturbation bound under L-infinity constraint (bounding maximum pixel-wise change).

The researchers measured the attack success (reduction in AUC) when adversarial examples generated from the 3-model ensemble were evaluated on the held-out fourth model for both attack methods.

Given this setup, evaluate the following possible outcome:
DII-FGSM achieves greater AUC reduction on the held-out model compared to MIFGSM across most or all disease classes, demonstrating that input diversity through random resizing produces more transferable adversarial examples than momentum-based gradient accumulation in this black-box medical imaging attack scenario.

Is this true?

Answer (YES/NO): YES